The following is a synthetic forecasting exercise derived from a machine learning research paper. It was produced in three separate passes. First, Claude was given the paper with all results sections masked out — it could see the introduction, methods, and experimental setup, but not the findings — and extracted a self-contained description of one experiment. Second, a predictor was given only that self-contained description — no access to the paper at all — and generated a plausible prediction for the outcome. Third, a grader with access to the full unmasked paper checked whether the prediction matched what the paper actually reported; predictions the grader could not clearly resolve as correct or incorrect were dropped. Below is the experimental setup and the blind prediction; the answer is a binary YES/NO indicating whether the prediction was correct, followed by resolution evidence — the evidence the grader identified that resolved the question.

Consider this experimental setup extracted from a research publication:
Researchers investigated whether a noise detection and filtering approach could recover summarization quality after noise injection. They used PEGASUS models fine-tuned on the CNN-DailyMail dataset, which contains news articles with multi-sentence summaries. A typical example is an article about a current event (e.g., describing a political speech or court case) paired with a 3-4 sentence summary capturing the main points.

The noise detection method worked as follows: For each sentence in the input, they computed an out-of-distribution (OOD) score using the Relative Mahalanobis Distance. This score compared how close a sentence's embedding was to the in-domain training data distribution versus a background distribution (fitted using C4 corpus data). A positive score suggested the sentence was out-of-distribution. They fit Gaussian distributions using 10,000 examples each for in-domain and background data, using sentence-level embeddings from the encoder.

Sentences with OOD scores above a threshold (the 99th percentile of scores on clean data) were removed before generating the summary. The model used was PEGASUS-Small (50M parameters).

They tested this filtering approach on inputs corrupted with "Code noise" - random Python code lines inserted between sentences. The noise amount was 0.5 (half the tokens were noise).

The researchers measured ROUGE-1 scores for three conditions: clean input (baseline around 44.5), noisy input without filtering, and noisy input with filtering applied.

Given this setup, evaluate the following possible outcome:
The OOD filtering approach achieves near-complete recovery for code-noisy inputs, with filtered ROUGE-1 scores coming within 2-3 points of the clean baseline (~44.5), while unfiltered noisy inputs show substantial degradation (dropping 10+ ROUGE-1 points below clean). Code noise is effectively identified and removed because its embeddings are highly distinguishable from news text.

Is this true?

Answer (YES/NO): NO